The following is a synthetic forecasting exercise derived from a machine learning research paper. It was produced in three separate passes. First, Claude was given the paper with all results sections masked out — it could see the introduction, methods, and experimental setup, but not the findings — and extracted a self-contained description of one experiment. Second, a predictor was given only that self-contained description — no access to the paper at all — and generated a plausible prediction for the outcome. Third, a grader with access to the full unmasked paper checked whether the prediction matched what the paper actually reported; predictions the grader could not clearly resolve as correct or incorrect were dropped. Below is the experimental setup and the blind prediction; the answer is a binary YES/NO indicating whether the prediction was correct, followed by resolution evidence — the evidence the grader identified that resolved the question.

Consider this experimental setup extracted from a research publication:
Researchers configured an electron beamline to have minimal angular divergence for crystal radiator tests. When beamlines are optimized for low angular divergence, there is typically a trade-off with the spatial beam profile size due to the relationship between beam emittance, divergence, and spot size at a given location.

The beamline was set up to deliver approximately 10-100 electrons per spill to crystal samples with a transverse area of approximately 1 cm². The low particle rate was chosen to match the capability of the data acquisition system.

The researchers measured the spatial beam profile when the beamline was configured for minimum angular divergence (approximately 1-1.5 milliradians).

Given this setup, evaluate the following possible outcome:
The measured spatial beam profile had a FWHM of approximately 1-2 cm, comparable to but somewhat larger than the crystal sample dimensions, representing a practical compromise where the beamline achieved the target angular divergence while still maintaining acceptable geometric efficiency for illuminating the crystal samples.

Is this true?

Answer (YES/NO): NO